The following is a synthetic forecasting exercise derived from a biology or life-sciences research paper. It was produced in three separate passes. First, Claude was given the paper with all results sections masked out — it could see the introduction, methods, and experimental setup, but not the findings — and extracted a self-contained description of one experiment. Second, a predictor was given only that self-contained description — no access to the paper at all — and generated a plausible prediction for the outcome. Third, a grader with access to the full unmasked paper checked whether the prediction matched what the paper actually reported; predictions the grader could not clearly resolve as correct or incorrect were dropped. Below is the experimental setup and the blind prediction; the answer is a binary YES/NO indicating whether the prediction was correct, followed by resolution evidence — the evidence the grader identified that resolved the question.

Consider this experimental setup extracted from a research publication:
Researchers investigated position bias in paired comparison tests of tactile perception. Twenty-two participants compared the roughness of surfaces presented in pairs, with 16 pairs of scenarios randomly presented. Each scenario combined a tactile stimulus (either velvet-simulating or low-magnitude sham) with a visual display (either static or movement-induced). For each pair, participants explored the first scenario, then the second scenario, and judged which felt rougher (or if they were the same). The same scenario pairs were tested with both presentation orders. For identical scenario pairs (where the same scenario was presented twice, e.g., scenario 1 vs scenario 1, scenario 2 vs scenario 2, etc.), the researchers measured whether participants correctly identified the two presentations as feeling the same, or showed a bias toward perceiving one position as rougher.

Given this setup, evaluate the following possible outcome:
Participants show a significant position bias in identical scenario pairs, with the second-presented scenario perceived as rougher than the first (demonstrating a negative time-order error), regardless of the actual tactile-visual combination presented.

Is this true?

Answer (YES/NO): NO